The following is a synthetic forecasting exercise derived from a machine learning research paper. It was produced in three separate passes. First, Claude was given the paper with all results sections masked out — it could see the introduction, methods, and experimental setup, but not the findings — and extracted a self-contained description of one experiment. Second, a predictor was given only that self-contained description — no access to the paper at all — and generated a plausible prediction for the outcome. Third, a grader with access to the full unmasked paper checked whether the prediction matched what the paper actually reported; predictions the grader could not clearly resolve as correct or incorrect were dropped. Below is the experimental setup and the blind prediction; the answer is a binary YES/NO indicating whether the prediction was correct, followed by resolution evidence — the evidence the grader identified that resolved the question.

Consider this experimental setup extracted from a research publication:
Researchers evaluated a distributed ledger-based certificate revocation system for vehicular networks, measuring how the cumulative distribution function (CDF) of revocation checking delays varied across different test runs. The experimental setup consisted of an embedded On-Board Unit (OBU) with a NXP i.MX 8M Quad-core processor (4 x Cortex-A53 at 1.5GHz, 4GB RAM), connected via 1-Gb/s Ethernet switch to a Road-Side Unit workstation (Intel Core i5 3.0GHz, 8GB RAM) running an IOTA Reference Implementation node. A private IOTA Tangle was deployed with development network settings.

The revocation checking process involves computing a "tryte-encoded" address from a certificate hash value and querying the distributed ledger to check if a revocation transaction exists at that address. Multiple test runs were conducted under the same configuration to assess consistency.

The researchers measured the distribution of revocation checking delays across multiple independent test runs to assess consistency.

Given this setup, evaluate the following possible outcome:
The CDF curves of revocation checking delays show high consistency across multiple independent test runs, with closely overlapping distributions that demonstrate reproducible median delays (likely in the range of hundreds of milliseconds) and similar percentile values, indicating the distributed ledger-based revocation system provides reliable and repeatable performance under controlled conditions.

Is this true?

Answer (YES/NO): NO